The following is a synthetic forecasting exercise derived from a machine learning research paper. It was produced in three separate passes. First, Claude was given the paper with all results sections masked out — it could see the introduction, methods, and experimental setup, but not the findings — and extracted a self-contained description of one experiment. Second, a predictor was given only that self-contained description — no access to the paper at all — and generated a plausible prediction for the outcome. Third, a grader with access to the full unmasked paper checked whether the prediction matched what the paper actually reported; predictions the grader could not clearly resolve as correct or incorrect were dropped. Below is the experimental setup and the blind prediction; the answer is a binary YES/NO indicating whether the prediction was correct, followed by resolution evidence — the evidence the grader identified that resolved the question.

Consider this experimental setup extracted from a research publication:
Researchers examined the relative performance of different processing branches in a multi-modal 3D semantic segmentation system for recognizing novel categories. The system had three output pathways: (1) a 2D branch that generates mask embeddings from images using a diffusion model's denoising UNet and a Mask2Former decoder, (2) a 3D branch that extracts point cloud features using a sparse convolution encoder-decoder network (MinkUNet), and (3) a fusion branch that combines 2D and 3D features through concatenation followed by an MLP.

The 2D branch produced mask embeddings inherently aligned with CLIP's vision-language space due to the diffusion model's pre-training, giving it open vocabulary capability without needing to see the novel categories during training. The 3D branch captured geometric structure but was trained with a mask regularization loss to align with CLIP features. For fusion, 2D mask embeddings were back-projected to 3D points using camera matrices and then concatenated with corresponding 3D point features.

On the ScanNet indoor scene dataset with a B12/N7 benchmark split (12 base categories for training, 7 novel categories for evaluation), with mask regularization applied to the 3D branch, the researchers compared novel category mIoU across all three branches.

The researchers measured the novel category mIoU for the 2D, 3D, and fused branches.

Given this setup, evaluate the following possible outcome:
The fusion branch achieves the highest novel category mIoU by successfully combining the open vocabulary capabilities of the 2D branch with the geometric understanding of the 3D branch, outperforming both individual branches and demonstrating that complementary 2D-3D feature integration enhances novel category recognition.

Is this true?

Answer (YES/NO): YES